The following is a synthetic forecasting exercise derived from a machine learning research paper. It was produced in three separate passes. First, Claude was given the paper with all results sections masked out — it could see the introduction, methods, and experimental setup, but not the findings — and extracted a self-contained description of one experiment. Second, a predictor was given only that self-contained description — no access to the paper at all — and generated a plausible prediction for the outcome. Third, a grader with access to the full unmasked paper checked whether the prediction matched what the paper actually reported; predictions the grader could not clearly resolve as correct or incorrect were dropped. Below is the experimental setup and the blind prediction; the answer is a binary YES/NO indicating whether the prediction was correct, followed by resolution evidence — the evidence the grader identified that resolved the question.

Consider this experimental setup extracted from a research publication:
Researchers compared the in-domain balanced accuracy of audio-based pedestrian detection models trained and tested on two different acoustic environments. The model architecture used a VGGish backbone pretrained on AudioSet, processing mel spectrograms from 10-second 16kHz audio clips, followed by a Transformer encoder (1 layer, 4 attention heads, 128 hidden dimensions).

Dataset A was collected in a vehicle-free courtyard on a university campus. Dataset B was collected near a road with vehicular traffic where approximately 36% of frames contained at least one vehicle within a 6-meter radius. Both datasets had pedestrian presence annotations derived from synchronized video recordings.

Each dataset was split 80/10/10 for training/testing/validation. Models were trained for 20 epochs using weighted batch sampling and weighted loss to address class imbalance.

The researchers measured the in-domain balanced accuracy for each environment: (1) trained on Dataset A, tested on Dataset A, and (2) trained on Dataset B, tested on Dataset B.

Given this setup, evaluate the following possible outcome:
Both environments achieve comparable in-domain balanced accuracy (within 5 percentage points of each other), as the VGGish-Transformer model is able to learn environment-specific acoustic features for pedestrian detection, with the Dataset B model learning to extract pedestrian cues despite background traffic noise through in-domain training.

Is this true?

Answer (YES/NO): YES